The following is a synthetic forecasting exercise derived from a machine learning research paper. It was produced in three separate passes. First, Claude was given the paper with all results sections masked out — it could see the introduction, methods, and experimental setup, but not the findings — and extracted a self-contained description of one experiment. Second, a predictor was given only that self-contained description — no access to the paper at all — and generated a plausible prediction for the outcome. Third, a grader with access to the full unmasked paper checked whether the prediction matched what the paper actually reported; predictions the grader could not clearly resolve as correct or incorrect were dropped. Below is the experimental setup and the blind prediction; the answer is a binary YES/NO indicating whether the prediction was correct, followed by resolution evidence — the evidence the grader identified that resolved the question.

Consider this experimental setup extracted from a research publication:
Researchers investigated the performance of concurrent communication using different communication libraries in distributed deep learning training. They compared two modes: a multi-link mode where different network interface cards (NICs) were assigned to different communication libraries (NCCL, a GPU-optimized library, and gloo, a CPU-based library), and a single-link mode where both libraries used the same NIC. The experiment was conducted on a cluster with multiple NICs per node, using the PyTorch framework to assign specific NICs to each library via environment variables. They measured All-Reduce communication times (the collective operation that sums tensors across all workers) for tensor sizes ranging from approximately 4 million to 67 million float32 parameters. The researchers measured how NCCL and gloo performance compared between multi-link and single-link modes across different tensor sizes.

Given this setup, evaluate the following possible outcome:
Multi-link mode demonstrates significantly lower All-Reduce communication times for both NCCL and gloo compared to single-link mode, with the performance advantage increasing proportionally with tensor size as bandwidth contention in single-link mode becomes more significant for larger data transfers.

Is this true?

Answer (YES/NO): NO